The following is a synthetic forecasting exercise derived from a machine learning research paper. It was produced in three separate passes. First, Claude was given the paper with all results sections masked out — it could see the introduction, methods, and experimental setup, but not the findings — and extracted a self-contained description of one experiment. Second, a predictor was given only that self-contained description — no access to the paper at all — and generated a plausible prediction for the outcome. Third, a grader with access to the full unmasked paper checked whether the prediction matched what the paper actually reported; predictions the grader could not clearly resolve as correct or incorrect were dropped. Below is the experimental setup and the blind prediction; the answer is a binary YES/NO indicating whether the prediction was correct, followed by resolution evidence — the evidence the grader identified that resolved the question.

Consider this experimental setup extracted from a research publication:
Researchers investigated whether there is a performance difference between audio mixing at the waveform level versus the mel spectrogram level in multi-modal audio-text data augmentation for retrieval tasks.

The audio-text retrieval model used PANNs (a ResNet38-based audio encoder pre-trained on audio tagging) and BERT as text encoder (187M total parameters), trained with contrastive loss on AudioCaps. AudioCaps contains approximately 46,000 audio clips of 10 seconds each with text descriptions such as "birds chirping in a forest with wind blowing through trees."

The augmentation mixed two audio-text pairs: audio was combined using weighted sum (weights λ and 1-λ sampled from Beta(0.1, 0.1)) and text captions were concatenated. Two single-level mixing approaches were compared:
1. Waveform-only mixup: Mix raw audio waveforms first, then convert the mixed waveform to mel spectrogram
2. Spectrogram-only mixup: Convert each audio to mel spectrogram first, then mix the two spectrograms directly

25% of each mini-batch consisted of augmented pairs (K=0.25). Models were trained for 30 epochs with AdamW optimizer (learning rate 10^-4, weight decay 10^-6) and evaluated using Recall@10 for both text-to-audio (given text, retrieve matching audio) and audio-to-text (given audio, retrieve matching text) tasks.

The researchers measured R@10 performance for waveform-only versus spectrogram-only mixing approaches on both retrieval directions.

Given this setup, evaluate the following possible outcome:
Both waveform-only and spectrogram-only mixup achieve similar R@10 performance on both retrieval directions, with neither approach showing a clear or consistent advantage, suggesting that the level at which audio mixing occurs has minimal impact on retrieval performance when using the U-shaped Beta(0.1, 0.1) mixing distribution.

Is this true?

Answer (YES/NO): NO